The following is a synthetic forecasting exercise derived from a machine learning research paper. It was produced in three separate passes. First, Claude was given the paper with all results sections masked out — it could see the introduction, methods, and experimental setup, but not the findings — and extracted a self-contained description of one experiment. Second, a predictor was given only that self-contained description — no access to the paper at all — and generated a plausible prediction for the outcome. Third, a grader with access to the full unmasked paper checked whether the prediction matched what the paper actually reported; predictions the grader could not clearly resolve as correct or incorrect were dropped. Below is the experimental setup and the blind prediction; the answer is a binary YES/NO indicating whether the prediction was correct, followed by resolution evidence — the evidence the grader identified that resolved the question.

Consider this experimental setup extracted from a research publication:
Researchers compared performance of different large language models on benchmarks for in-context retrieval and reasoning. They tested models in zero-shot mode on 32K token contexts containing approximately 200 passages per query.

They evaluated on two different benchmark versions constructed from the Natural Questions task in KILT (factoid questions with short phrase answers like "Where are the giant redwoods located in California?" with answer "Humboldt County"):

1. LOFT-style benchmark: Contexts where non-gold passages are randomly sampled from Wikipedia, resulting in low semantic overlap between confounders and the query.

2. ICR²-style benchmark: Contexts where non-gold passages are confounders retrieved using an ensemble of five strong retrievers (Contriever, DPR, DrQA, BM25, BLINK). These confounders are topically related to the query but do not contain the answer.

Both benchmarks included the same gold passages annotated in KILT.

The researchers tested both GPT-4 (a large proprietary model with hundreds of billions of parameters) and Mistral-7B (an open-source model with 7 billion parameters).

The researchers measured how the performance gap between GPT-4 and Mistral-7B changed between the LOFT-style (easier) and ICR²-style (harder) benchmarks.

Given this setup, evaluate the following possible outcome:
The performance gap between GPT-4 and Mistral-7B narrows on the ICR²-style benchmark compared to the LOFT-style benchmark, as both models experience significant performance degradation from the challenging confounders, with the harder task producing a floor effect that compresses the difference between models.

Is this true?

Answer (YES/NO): YES